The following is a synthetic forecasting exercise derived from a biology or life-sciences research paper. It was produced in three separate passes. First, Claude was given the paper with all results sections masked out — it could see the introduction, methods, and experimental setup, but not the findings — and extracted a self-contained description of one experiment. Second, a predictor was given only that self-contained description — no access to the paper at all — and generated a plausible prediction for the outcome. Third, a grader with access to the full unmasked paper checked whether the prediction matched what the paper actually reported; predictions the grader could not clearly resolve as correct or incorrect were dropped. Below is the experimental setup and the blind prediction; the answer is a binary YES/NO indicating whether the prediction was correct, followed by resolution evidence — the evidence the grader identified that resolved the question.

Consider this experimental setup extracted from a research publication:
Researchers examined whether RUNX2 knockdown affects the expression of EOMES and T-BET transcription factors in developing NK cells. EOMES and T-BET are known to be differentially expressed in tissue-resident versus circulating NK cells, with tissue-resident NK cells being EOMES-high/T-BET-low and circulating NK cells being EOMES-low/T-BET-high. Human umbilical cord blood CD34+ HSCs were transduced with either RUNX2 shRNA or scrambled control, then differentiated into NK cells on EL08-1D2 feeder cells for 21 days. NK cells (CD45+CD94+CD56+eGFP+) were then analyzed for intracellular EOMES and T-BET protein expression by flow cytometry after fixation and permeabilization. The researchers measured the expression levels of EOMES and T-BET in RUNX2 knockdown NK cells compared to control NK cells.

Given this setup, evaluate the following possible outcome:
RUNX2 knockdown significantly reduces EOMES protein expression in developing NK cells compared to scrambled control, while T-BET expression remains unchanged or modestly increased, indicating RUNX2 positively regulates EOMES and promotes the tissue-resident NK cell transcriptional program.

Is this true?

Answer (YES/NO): NO